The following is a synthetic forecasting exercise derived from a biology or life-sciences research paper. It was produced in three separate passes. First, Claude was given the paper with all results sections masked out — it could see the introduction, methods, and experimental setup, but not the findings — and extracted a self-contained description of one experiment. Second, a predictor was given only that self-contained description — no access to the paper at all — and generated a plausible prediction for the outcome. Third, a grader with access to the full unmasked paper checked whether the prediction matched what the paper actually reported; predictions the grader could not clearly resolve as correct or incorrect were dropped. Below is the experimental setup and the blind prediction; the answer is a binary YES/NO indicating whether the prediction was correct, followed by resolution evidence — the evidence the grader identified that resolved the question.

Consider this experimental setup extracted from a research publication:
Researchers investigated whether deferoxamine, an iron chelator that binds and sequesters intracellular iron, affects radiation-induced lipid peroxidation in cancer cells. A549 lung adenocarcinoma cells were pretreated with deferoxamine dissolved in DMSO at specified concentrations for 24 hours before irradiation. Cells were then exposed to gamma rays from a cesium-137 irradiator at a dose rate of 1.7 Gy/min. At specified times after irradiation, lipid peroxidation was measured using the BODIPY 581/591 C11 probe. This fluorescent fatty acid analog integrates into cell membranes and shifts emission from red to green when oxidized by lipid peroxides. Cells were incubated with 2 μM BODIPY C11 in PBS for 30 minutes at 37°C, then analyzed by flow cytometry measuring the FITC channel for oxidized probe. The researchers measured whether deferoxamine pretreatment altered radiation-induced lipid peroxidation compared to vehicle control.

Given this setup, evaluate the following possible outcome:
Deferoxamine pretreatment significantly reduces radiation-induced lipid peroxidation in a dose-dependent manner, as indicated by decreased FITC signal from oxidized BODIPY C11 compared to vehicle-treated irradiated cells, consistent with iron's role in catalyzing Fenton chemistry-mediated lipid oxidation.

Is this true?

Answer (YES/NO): NO